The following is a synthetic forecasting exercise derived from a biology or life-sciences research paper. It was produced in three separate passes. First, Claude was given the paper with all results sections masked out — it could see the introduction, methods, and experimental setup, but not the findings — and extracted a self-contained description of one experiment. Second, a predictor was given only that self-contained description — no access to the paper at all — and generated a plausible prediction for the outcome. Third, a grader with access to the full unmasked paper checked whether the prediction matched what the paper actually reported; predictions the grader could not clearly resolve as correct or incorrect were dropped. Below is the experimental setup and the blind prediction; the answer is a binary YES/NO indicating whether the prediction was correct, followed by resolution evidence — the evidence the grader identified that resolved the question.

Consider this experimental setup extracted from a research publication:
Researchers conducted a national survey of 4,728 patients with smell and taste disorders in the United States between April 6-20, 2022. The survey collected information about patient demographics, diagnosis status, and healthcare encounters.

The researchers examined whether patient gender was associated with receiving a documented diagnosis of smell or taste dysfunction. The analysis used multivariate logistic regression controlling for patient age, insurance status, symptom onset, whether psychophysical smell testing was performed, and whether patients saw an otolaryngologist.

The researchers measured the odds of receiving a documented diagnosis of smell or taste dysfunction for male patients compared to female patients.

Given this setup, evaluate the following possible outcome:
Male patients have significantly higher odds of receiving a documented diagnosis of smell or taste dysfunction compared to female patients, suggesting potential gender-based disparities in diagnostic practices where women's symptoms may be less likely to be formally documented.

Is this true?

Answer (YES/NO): YES